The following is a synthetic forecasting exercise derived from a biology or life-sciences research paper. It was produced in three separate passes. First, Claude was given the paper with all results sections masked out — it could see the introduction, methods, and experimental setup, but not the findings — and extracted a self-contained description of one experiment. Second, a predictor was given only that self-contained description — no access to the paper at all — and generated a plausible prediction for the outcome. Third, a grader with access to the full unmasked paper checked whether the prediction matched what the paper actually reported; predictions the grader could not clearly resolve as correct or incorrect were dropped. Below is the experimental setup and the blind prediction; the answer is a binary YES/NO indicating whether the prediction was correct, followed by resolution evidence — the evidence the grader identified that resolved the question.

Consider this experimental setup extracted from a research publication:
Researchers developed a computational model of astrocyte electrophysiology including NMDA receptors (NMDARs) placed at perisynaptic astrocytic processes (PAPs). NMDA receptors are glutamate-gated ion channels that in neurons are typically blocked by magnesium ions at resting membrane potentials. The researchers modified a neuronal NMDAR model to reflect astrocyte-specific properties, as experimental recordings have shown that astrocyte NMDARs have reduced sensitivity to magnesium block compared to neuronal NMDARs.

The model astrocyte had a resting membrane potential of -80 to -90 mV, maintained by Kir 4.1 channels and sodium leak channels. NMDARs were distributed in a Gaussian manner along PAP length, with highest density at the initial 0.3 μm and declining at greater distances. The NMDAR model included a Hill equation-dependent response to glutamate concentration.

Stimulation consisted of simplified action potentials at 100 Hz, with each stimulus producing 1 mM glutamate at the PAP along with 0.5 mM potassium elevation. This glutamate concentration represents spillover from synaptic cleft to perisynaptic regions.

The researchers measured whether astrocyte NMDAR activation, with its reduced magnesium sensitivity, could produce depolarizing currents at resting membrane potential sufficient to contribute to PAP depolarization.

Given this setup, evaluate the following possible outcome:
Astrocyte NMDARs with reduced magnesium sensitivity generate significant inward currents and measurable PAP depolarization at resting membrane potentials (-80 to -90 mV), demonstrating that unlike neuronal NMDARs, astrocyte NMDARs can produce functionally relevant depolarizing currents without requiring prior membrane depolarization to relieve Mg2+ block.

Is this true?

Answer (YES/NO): YES